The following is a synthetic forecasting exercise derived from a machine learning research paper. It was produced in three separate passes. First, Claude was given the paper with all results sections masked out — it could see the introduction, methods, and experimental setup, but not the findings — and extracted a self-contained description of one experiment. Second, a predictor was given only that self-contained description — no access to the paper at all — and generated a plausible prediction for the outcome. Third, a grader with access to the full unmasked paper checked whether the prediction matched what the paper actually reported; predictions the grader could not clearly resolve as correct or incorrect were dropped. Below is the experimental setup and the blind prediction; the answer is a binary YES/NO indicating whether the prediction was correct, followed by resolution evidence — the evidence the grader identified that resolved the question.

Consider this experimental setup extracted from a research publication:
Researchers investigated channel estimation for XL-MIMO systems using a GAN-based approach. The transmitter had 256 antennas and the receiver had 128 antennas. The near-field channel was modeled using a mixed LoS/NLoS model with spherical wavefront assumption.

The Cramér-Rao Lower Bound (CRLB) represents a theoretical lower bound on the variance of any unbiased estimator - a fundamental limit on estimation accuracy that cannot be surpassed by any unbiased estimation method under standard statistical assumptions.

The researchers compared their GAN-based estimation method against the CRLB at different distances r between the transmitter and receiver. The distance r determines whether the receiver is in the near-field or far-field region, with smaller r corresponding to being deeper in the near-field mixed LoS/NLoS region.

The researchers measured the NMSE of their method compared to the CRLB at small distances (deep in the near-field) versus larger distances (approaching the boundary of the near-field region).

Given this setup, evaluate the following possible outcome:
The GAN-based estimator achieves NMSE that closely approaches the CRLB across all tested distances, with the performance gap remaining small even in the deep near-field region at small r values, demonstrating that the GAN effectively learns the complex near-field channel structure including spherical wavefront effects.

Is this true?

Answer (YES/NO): NO